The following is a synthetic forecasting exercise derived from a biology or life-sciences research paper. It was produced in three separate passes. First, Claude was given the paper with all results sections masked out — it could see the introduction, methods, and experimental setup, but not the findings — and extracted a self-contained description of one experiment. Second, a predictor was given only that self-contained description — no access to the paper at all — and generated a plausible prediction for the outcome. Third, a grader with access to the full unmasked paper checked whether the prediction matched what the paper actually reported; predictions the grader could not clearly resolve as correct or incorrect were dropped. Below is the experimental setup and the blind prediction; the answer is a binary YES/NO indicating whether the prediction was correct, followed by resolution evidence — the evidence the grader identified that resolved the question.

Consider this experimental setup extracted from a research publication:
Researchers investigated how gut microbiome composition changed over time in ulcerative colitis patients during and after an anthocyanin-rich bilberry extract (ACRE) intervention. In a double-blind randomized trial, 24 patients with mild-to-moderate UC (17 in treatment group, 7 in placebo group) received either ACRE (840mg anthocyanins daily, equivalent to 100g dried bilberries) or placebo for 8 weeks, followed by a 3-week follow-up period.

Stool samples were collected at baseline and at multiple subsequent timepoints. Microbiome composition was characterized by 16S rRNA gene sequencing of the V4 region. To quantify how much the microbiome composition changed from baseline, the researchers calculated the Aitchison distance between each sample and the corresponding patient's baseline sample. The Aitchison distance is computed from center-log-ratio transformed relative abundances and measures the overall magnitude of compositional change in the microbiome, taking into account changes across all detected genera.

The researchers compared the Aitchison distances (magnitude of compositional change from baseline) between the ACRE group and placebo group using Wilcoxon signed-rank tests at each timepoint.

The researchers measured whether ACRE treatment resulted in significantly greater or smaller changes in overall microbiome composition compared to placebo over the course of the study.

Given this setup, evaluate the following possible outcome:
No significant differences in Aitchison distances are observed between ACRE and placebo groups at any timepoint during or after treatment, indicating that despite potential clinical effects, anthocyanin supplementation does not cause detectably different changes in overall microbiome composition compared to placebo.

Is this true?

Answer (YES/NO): YES